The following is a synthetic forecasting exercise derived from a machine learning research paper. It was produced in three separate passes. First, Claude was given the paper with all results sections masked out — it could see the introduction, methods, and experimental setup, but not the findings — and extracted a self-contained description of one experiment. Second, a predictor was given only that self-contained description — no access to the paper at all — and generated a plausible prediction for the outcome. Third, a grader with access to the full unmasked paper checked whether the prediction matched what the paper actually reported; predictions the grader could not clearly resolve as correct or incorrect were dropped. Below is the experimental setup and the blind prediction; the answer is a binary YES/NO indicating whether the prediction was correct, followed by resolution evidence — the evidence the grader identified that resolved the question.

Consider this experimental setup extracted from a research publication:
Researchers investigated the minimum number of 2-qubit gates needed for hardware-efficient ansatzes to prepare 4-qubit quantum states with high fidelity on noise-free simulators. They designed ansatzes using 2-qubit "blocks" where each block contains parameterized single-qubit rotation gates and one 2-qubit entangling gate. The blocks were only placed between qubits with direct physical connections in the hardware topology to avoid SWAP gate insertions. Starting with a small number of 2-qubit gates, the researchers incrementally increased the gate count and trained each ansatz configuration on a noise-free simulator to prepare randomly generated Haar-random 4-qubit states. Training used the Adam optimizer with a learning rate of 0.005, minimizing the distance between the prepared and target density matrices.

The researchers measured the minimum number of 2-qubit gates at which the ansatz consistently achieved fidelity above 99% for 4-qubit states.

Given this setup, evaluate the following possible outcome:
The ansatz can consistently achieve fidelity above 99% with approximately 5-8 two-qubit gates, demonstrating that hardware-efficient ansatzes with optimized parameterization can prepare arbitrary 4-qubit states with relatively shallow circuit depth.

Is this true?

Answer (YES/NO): NO